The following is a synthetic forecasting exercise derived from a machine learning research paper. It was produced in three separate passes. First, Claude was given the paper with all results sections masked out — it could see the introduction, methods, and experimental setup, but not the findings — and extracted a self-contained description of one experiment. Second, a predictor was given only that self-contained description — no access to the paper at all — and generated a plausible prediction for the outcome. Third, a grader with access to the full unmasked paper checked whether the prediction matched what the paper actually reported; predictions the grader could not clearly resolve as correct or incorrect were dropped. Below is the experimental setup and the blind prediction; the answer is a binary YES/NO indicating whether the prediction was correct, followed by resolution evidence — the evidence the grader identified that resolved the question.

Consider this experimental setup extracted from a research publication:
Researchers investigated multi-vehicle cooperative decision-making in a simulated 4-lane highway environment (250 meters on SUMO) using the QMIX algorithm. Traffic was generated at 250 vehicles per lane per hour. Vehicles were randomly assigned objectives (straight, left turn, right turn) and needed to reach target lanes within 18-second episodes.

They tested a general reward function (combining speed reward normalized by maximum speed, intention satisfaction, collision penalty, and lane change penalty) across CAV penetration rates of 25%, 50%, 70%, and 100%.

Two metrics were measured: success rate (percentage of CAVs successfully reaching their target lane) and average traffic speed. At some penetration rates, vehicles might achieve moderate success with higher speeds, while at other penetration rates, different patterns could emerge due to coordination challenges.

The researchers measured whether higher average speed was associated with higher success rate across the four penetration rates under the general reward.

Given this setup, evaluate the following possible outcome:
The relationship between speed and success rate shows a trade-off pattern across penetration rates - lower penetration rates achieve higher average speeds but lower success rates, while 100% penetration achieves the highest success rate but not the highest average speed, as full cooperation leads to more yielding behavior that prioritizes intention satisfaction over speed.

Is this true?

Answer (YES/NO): NO